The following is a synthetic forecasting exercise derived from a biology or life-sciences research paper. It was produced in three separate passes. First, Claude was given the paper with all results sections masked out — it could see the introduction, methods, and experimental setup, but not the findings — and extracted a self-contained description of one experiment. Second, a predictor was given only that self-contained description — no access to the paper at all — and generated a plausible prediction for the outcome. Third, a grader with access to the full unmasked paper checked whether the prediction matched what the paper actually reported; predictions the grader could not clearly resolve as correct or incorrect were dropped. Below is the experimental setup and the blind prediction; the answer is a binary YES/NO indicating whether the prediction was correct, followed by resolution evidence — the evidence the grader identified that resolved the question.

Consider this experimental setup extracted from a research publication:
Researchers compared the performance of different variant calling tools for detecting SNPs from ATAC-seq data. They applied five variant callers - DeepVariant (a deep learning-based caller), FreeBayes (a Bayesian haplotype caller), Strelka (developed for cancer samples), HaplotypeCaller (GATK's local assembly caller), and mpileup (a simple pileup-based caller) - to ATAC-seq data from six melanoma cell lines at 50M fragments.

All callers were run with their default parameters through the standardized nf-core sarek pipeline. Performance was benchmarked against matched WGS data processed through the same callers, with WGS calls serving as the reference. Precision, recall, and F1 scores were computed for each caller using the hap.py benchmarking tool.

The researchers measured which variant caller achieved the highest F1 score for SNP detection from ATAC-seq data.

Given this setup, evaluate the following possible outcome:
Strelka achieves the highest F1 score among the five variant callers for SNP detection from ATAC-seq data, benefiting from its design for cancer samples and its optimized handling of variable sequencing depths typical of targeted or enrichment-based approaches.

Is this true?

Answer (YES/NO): NO